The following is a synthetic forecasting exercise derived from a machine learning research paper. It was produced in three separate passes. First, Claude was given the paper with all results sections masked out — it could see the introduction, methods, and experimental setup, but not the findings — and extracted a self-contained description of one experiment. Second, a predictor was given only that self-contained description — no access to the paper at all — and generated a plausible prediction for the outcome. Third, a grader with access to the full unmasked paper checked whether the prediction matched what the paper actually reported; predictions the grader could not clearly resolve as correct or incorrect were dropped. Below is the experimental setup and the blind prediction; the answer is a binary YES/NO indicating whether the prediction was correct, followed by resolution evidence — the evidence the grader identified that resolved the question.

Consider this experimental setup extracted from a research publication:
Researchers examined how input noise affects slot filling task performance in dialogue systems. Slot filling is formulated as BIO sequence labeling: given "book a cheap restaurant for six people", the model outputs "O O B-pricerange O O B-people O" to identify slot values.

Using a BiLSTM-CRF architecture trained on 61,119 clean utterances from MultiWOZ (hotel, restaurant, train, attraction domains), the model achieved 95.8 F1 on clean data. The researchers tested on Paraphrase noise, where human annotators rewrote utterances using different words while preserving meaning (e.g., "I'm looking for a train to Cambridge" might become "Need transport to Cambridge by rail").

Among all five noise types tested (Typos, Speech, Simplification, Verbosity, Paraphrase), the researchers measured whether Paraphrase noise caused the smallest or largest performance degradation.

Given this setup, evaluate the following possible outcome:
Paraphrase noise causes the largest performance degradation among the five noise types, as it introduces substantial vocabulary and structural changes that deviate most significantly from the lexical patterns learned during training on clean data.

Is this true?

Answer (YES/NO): NO